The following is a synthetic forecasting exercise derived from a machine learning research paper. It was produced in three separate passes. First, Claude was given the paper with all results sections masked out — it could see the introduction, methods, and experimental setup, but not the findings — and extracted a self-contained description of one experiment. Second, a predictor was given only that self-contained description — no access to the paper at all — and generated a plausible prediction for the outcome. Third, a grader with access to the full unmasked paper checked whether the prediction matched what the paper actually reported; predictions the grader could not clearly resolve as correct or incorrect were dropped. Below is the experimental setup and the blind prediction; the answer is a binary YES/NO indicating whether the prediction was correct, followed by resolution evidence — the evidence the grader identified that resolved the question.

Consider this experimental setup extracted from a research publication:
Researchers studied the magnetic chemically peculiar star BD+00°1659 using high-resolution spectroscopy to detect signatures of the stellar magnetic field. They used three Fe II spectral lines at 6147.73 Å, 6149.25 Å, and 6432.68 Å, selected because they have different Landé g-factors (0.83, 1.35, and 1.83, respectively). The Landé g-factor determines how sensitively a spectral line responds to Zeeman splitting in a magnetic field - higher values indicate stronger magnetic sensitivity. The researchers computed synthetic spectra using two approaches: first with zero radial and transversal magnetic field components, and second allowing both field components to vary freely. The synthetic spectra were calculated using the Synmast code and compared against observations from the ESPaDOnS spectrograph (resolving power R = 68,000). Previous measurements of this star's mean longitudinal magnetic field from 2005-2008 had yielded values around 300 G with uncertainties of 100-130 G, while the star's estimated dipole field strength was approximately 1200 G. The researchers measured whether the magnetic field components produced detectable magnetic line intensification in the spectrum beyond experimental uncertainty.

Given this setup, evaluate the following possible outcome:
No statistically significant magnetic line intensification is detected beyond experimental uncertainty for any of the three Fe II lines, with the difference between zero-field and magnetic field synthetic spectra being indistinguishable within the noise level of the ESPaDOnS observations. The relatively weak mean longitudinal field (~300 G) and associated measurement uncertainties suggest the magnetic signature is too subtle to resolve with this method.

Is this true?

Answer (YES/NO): YES